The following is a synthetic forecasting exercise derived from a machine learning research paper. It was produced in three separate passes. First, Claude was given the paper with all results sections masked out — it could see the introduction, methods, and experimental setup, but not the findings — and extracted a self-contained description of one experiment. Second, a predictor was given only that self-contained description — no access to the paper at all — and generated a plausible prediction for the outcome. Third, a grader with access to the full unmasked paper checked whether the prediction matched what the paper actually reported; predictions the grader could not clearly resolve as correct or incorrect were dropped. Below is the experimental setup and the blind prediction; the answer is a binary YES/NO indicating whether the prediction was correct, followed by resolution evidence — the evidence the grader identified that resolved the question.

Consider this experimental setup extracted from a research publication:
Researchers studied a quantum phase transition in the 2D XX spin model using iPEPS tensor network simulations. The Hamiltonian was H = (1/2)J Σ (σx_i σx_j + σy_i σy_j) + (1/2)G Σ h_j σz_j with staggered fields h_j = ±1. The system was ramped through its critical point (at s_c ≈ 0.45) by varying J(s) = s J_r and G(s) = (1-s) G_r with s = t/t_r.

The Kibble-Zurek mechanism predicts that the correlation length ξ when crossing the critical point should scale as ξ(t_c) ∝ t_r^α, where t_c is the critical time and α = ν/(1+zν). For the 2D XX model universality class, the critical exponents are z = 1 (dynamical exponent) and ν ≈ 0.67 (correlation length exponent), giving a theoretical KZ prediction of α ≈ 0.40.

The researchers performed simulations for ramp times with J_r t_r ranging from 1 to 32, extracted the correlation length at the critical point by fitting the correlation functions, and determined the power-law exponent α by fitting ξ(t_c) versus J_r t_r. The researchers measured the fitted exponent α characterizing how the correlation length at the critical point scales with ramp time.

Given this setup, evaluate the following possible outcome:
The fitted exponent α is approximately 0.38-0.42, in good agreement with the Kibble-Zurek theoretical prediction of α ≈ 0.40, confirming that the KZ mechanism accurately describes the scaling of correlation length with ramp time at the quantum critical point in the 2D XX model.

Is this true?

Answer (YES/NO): YES